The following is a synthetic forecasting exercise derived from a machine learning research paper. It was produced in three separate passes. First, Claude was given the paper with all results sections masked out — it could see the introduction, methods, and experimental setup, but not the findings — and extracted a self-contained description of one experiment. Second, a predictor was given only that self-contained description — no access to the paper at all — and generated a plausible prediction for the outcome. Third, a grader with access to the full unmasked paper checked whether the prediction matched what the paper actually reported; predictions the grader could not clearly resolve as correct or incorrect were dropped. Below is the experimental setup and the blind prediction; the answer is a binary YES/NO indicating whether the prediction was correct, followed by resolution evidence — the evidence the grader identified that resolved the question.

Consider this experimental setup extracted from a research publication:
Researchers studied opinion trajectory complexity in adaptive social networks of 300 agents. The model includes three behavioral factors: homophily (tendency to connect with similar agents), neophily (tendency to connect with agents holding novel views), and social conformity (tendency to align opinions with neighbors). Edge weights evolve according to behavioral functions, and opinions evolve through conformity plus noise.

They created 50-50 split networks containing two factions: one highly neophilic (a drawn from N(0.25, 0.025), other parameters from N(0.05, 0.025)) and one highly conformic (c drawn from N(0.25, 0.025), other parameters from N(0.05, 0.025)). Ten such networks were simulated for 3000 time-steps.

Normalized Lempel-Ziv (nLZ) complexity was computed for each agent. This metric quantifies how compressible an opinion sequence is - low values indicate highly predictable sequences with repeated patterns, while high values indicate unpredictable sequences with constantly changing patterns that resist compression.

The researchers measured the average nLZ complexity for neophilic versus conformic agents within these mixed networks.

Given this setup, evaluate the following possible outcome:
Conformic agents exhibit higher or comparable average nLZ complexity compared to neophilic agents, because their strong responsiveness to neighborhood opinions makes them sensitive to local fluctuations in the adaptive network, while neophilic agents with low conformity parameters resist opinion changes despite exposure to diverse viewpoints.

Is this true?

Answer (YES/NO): NO